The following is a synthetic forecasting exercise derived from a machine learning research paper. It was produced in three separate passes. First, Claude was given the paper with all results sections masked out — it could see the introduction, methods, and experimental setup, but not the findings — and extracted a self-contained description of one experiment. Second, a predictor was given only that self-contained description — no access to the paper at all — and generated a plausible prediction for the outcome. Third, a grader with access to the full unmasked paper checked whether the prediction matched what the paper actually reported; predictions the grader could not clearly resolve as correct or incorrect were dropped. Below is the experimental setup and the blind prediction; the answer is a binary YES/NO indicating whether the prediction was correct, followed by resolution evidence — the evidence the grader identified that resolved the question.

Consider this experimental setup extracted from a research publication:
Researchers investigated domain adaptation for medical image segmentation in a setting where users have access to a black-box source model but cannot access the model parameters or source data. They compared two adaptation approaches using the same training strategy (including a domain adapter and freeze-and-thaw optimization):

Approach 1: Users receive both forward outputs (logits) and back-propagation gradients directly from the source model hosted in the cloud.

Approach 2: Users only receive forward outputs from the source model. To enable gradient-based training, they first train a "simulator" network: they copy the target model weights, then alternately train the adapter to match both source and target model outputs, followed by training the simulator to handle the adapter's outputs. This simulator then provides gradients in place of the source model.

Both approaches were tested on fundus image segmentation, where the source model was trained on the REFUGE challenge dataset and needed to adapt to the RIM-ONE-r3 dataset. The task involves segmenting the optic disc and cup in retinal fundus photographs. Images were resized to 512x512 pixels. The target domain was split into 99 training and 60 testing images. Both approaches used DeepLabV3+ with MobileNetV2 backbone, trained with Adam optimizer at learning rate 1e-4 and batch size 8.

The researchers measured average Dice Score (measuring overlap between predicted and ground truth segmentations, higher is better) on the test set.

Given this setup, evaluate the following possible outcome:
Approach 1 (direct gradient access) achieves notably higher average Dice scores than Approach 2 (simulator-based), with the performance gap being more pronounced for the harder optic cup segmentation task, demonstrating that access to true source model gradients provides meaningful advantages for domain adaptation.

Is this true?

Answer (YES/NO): YES